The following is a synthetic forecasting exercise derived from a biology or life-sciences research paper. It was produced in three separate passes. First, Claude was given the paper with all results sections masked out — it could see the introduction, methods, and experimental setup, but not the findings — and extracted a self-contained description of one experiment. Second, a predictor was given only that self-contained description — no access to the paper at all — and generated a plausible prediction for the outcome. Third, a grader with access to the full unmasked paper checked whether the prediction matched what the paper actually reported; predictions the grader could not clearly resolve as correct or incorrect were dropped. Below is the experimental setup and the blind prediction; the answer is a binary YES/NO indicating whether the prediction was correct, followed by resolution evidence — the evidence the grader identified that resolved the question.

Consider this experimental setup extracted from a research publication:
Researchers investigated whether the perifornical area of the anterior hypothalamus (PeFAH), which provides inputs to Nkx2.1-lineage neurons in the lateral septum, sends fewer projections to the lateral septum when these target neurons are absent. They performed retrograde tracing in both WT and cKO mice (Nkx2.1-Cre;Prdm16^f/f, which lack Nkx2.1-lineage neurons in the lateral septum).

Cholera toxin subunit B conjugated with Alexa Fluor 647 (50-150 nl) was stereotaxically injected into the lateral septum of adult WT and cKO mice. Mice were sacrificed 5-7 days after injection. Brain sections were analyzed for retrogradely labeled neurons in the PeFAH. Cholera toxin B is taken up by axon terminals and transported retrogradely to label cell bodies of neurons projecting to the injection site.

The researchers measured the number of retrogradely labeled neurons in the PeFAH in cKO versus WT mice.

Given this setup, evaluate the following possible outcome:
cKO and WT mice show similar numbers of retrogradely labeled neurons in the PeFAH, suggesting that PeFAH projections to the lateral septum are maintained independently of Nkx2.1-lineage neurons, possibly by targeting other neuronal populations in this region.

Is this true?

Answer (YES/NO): NO